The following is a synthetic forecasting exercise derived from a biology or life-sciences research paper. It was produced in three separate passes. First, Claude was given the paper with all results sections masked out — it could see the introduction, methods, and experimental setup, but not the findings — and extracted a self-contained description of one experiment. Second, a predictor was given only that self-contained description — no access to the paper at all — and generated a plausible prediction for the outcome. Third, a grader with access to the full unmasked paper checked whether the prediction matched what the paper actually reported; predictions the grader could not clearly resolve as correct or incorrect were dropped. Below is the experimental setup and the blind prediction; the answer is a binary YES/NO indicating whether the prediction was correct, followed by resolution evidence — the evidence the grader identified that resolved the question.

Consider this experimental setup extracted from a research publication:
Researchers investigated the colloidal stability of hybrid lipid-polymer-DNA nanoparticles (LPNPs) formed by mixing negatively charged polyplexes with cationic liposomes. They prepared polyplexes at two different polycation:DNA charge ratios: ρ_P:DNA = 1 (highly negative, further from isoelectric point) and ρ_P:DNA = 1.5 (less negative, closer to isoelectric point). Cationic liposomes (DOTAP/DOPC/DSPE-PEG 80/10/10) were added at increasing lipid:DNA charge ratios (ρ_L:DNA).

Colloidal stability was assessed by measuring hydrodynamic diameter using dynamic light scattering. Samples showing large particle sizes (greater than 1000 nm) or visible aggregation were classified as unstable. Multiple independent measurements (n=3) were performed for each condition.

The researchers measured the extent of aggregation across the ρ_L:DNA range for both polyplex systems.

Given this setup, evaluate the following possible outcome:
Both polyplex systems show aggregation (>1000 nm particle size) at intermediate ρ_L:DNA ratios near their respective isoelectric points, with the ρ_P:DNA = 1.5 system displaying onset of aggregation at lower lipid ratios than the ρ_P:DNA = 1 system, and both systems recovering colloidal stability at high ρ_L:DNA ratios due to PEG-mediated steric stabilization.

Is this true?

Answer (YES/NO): NO